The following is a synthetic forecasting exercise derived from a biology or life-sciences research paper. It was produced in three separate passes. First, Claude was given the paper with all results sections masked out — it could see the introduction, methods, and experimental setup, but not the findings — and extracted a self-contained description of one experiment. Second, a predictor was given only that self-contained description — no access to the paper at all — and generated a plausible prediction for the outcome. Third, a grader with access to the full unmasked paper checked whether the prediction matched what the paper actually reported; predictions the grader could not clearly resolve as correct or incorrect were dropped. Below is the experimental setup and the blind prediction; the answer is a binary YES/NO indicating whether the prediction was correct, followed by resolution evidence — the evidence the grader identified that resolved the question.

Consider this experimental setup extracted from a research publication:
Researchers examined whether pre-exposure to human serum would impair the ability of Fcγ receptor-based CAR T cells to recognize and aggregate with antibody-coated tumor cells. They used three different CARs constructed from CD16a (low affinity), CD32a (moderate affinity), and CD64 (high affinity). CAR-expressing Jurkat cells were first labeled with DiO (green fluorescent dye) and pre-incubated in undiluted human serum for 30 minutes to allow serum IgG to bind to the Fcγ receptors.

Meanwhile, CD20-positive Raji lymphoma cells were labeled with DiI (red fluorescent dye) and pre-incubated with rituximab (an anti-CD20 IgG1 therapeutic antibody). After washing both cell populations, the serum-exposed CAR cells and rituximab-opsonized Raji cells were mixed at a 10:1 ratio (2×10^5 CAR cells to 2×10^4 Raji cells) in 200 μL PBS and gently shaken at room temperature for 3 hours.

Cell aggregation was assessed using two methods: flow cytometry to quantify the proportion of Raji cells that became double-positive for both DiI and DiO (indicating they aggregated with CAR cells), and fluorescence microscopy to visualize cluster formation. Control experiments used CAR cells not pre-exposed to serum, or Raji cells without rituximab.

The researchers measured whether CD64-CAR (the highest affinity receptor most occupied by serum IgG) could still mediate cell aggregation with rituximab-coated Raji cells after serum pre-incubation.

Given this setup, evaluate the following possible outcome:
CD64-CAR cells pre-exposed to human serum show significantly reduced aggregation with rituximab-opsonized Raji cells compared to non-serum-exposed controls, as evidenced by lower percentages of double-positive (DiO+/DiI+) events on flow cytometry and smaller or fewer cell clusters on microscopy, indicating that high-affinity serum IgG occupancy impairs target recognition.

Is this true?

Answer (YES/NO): NO